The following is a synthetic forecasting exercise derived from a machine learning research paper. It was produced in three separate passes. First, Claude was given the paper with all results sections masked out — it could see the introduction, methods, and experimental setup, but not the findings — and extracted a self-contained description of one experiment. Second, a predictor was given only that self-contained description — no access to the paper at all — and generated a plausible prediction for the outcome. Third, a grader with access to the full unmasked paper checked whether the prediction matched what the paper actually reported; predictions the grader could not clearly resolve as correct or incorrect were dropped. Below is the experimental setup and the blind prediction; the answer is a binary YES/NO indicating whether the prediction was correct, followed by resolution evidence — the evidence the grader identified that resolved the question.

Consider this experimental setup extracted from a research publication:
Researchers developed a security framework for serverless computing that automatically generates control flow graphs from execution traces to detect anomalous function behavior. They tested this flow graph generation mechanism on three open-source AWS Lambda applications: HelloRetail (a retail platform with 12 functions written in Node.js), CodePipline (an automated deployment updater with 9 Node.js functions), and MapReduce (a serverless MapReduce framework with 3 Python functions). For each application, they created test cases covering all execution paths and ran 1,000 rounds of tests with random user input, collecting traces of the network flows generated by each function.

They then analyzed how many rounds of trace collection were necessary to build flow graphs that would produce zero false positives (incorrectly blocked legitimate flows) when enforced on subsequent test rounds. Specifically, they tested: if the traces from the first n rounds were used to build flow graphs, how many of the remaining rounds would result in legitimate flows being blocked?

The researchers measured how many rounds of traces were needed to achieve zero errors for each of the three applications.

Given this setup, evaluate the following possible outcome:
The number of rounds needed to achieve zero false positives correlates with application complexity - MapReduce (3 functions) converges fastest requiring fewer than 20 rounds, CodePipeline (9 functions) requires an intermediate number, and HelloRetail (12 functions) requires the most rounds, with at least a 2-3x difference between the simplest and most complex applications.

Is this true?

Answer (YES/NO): NO